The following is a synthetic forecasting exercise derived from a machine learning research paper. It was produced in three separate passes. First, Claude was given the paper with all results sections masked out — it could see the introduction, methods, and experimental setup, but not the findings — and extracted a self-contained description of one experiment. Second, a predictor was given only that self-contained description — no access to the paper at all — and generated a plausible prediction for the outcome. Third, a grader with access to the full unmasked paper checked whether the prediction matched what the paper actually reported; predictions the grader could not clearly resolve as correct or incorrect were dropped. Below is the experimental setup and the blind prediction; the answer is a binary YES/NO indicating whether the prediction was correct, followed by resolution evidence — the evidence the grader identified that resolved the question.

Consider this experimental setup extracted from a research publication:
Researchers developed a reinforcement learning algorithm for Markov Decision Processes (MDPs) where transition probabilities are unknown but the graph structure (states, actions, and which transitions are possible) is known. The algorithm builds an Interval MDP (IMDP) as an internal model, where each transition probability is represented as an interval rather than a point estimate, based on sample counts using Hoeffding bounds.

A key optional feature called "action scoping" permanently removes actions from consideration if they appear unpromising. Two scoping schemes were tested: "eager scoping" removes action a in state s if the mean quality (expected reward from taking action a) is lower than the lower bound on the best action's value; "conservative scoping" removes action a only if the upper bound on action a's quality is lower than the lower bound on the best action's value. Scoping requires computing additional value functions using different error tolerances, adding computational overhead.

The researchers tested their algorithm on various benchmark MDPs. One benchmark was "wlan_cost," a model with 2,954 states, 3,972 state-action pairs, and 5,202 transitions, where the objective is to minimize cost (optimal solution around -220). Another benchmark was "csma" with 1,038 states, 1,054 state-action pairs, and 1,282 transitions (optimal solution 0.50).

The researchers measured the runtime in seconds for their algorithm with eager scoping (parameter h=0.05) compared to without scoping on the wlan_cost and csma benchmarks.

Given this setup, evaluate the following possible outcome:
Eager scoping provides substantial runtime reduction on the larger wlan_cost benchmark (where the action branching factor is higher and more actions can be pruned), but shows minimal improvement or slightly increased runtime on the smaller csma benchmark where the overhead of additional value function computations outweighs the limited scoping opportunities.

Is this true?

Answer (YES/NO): YES